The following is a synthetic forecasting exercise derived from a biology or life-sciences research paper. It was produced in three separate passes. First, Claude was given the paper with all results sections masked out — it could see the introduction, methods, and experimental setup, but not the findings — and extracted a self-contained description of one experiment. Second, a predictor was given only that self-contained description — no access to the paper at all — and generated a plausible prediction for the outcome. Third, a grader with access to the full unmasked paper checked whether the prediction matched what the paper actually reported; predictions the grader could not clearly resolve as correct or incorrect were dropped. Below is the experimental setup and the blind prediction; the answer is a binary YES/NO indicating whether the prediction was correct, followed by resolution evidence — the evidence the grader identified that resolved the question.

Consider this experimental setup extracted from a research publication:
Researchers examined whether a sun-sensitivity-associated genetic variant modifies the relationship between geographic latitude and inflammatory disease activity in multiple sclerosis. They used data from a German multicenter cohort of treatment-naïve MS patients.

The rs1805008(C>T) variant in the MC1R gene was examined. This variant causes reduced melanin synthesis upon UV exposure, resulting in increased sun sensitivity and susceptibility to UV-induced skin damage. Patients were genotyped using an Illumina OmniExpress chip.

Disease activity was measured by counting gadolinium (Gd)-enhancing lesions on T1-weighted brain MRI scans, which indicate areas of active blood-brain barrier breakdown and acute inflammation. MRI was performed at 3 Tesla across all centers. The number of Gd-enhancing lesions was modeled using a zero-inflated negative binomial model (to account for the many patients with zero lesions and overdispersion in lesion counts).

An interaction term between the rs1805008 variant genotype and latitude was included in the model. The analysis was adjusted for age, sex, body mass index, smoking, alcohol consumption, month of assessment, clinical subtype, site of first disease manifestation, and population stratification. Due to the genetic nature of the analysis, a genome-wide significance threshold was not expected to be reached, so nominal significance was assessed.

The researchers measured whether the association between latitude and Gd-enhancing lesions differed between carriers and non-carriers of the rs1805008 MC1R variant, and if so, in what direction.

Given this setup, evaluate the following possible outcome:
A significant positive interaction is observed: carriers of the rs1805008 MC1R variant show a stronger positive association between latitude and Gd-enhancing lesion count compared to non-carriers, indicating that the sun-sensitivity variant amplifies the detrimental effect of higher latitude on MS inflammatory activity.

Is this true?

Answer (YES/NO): NO